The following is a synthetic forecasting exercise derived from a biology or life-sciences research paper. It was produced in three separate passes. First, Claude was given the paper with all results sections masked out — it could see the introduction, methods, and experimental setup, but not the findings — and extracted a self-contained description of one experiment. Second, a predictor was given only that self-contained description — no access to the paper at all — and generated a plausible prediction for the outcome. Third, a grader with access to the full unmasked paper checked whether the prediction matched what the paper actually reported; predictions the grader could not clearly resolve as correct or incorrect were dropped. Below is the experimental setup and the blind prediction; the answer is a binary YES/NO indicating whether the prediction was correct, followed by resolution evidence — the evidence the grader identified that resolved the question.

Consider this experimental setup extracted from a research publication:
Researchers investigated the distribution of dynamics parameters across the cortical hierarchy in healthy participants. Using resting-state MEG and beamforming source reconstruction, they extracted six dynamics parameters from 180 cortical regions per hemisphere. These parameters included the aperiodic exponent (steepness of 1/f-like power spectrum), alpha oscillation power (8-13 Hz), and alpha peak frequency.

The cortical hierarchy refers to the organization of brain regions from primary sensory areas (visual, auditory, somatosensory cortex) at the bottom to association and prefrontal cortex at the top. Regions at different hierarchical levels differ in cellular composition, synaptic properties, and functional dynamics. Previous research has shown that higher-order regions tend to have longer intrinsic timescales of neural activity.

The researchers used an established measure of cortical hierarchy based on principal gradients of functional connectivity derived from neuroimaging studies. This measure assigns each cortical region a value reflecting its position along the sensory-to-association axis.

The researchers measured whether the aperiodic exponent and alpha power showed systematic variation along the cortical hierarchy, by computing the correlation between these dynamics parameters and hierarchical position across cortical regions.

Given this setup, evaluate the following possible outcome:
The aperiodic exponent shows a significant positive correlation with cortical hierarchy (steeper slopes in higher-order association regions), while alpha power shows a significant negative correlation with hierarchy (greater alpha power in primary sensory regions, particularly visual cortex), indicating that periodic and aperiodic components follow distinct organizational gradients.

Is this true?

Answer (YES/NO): NO